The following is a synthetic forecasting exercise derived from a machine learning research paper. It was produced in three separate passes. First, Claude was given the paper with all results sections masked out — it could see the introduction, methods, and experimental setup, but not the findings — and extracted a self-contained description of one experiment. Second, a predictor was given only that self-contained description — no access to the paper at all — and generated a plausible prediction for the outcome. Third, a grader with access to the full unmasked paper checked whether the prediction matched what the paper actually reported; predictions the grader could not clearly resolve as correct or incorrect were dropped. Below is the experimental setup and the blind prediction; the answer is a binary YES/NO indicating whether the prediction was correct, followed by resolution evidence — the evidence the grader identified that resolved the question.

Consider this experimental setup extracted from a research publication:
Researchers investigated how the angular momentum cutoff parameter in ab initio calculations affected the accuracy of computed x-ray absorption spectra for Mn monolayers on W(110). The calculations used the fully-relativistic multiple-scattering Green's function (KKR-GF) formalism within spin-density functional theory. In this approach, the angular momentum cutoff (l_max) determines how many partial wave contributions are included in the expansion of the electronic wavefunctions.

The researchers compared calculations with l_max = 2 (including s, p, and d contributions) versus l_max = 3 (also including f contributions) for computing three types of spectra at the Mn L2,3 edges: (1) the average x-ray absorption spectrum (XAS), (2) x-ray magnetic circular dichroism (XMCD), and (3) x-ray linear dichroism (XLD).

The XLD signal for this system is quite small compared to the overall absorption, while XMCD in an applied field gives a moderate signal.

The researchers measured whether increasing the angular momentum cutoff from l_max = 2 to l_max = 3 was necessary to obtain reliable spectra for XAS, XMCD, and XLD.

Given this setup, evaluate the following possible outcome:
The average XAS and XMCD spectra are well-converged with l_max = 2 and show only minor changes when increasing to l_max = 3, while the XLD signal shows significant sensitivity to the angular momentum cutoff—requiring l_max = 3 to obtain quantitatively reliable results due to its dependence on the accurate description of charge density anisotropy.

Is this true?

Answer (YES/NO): YES